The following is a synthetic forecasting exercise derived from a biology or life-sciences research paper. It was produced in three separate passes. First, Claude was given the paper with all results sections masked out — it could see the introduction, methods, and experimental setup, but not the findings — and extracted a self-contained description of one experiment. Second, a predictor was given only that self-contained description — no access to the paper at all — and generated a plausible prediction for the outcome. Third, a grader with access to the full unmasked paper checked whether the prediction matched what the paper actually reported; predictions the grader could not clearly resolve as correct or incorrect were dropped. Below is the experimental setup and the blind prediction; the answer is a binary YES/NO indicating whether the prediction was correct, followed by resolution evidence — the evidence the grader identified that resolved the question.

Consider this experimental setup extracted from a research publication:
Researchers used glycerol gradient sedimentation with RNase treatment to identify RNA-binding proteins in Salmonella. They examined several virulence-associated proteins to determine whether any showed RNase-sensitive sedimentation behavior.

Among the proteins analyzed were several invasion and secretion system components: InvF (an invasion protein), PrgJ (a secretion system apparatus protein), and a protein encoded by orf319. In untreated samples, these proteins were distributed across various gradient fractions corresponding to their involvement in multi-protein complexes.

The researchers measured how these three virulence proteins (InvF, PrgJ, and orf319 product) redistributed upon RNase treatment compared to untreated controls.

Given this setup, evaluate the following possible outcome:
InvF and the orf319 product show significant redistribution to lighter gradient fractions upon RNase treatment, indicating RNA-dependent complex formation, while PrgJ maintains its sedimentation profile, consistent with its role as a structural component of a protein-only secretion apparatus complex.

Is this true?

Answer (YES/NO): NO